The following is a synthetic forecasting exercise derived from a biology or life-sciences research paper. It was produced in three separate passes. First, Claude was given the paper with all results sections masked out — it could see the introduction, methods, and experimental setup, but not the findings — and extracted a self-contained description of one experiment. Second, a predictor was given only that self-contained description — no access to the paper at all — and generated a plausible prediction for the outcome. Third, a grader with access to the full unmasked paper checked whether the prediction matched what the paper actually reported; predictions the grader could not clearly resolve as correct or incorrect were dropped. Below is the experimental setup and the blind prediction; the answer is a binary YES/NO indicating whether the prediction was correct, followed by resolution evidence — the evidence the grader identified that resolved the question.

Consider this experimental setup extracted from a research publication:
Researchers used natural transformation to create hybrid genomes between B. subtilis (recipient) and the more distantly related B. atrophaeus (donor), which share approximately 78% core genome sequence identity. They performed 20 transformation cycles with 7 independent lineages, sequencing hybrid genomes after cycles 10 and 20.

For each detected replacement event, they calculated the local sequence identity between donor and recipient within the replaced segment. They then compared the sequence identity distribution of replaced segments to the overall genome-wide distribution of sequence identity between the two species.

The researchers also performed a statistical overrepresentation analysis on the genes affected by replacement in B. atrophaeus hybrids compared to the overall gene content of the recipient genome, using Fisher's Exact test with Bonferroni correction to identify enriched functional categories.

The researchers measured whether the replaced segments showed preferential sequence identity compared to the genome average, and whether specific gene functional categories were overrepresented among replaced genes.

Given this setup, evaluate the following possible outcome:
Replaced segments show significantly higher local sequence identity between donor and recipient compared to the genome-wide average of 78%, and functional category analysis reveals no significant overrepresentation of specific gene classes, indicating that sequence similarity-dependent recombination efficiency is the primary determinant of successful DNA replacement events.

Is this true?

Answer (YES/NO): NO